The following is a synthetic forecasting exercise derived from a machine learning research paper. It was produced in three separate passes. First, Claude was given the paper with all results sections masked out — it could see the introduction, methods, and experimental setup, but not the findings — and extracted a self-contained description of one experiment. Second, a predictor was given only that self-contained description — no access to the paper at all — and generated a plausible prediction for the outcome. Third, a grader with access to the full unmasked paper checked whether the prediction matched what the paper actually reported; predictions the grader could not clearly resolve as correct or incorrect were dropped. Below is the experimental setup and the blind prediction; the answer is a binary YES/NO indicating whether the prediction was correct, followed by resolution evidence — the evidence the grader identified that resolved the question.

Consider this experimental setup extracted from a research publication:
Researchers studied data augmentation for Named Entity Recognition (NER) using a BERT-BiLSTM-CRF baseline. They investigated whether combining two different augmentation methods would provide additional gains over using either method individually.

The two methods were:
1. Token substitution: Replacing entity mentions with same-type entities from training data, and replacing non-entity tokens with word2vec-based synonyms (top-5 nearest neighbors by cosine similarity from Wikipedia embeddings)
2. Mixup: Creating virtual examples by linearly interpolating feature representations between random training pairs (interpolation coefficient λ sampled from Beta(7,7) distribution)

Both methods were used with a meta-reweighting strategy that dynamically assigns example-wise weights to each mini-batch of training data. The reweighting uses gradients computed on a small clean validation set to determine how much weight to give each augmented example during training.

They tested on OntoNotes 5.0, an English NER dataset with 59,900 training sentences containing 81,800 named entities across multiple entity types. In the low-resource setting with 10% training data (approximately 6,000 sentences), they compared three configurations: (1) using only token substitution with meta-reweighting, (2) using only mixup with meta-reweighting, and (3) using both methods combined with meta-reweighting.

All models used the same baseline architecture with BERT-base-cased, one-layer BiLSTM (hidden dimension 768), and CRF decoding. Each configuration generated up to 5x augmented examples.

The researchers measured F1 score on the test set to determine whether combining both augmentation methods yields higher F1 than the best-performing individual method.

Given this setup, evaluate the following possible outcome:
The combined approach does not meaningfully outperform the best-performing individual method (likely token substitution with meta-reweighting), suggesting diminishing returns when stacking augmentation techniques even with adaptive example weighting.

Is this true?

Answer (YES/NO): NO